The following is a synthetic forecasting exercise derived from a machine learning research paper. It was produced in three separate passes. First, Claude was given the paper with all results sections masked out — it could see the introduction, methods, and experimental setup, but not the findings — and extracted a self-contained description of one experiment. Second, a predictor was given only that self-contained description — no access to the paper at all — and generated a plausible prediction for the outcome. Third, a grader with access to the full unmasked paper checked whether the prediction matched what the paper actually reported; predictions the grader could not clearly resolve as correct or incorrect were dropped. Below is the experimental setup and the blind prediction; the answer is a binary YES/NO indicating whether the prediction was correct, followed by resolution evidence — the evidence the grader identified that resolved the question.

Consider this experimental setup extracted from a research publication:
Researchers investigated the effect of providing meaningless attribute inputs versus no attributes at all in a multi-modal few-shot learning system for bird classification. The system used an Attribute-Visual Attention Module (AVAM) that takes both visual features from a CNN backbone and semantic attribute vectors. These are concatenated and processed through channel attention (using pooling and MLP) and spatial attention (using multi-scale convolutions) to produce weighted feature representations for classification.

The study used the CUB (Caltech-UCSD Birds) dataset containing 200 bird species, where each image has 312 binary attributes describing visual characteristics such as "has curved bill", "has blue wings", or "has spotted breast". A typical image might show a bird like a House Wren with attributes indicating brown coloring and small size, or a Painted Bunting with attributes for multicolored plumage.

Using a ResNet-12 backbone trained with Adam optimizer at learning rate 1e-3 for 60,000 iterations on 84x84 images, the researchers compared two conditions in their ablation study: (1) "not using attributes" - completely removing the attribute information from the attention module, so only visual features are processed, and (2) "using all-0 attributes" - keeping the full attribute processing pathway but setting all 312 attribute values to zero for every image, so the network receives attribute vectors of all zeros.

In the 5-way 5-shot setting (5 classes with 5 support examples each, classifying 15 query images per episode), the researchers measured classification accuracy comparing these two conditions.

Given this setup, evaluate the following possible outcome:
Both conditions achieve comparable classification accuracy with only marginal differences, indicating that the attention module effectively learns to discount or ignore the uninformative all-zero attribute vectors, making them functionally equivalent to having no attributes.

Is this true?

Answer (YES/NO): NO